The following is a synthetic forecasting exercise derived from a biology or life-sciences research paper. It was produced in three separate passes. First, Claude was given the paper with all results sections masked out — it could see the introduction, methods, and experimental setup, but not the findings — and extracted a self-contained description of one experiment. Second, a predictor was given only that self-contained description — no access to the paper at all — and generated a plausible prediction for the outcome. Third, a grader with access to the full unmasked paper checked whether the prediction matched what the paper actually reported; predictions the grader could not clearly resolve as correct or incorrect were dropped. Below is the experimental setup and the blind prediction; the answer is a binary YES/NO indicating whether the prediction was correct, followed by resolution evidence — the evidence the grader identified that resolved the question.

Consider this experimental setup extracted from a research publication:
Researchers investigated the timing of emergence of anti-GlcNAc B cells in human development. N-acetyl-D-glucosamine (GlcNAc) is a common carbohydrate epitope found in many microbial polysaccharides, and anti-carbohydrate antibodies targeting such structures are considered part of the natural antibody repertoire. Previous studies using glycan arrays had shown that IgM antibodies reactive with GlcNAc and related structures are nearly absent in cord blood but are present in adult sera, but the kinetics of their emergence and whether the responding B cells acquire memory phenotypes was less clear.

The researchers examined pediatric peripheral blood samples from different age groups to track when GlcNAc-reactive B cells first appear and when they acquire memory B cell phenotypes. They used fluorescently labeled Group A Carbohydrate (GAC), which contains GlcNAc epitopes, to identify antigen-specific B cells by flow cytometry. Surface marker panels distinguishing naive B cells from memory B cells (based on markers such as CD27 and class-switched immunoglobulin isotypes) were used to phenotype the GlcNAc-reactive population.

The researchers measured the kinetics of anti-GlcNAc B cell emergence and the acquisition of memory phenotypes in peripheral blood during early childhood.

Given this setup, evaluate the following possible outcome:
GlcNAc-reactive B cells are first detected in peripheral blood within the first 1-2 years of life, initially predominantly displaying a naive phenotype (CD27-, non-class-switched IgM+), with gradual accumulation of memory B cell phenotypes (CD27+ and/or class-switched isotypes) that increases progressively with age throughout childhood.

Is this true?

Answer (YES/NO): NO